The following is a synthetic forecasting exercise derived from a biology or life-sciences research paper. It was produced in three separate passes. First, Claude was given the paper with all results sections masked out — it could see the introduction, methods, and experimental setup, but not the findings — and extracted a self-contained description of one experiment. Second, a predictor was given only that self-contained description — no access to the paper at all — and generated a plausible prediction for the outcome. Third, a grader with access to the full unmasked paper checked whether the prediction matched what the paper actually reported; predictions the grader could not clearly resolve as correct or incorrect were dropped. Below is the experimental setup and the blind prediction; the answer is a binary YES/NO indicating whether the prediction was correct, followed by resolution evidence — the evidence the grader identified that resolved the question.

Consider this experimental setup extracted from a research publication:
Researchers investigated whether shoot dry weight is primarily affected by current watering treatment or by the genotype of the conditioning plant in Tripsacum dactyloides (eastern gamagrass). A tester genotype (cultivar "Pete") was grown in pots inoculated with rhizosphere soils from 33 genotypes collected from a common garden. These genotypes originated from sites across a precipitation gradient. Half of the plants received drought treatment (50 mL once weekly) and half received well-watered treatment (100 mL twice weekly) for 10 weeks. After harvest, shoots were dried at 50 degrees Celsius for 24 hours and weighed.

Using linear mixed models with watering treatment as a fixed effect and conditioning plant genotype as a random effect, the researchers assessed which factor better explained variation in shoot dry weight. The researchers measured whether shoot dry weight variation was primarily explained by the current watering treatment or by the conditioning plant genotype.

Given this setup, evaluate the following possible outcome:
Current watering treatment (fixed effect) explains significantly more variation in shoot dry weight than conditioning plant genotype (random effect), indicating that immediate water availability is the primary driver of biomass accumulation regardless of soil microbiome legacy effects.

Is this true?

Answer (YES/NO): YES